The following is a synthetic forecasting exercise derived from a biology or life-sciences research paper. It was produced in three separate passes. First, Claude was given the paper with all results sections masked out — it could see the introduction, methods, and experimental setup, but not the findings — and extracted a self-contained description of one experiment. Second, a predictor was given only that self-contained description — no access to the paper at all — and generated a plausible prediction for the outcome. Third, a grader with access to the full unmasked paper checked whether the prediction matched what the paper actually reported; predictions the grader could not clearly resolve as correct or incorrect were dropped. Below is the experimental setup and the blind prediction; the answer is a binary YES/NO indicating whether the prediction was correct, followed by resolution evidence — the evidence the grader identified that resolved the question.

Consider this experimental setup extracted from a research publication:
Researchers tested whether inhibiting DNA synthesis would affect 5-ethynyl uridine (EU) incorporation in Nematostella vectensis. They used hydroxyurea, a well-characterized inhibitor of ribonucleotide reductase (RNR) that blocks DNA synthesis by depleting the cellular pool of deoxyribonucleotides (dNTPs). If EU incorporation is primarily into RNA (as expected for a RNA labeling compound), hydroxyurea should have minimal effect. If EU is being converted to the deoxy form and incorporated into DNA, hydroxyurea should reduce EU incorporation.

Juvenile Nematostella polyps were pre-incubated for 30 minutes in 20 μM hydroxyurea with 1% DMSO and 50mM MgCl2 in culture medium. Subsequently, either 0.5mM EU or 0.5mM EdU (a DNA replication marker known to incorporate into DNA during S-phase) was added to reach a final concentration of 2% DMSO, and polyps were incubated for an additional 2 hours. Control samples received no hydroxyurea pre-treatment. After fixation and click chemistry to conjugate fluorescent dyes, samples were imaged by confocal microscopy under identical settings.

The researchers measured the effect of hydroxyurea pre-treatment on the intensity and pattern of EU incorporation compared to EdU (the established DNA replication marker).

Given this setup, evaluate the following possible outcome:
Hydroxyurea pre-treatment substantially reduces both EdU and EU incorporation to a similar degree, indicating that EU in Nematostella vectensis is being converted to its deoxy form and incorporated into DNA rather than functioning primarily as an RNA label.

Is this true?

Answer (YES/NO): YES